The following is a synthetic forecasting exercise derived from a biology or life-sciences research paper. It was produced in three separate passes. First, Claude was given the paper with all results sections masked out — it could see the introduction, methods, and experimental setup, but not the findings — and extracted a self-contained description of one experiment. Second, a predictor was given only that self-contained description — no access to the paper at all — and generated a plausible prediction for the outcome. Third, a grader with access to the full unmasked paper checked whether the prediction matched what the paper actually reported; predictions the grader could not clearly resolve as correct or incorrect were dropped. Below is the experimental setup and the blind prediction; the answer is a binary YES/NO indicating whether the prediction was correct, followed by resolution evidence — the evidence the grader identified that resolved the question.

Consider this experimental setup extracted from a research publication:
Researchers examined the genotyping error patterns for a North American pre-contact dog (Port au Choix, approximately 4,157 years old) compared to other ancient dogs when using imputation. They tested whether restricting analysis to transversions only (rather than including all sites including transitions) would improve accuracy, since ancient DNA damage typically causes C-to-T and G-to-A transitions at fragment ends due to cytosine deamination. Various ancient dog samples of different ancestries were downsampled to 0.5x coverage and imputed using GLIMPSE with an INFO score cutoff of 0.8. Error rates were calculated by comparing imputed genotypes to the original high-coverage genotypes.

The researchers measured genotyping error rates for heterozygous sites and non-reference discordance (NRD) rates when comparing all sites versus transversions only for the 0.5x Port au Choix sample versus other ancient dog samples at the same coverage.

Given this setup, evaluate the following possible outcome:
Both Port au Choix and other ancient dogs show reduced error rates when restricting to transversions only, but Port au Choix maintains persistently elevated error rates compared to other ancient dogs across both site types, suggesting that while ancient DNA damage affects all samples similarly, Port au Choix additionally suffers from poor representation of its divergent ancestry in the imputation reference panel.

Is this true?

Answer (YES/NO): NO